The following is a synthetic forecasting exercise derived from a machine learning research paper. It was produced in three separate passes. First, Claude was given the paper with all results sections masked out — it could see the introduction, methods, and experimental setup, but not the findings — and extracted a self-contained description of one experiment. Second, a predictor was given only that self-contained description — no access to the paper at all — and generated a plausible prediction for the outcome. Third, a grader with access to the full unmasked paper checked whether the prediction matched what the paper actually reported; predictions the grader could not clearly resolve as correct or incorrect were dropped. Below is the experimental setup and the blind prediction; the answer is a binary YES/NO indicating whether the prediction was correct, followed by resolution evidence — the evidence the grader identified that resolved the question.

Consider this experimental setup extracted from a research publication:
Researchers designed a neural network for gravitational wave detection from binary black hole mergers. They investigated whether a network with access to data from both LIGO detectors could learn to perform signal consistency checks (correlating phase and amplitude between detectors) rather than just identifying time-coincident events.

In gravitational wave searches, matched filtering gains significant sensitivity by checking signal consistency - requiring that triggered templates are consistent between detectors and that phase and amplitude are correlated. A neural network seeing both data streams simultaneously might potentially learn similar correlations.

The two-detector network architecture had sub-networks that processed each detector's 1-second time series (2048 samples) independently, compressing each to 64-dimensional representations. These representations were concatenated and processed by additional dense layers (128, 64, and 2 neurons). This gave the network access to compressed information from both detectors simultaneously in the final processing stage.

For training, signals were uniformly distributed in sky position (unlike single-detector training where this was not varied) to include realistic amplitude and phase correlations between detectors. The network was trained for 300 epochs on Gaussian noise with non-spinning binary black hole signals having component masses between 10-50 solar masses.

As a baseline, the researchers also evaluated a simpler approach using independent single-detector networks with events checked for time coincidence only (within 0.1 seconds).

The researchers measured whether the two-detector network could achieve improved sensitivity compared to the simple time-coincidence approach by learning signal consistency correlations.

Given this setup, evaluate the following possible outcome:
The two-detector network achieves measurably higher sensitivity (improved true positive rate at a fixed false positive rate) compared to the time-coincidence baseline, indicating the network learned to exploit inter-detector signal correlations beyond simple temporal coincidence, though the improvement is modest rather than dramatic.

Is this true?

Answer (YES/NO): NO